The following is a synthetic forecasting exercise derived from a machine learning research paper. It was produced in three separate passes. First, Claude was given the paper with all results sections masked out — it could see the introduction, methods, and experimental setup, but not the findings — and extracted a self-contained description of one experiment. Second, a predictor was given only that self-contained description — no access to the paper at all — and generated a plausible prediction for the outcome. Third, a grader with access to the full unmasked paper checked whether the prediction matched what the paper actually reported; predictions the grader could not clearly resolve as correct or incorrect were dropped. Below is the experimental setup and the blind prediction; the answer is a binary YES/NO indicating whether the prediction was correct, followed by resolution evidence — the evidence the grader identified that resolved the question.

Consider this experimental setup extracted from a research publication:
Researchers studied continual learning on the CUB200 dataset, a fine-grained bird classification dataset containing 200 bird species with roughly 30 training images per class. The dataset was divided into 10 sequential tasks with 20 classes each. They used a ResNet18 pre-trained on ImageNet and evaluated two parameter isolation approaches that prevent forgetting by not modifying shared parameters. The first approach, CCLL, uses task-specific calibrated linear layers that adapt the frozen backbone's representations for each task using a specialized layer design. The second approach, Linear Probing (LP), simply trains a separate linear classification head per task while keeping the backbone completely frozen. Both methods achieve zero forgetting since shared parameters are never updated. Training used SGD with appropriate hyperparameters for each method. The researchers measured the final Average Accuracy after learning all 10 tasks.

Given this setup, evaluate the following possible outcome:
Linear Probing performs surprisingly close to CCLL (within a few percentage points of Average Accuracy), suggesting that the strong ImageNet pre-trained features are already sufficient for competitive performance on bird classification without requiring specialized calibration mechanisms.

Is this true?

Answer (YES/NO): NO